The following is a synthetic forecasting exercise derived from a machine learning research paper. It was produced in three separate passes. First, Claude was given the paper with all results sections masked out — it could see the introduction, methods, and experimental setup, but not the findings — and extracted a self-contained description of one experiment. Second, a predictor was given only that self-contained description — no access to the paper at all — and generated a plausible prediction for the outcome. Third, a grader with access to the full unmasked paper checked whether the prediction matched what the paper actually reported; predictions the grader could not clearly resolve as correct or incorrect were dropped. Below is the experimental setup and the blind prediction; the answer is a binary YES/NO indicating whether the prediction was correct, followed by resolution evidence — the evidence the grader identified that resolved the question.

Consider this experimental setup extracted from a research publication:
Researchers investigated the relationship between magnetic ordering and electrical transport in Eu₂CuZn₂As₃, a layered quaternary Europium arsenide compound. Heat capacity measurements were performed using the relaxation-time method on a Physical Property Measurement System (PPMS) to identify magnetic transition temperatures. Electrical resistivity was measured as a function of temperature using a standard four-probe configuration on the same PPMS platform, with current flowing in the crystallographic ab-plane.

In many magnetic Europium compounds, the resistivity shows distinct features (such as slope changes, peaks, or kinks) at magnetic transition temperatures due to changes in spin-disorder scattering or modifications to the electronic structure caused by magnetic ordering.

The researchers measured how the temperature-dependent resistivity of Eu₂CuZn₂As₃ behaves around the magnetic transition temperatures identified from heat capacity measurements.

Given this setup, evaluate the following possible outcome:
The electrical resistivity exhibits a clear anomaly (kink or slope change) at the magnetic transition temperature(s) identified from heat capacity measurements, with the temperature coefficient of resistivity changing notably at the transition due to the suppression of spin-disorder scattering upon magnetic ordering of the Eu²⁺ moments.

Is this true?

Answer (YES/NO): NO